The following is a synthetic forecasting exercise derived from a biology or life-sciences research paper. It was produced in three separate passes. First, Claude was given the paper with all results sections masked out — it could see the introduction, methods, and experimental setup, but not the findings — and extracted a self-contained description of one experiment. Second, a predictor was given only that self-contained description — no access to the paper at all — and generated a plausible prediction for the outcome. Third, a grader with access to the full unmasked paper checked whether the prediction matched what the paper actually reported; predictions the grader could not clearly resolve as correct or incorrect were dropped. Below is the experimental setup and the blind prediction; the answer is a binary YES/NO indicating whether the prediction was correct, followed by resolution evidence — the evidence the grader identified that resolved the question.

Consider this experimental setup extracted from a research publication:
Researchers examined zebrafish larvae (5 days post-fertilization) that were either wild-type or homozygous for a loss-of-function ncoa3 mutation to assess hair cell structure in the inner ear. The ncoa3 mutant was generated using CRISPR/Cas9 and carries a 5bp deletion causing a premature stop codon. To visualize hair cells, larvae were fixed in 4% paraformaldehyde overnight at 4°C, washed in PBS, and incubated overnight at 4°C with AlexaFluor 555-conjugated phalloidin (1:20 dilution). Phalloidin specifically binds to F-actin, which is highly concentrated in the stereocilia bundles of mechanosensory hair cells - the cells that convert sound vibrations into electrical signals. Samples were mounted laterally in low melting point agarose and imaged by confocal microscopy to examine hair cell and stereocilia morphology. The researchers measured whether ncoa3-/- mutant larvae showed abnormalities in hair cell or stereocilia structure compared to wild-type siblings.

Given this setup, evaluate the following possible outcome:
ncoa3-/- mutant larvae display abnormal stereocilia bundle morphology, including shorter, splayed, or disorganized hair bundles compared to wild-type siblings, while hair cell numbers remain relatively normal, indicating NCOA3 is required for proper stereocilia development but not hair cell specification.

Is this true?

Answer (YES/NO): NO